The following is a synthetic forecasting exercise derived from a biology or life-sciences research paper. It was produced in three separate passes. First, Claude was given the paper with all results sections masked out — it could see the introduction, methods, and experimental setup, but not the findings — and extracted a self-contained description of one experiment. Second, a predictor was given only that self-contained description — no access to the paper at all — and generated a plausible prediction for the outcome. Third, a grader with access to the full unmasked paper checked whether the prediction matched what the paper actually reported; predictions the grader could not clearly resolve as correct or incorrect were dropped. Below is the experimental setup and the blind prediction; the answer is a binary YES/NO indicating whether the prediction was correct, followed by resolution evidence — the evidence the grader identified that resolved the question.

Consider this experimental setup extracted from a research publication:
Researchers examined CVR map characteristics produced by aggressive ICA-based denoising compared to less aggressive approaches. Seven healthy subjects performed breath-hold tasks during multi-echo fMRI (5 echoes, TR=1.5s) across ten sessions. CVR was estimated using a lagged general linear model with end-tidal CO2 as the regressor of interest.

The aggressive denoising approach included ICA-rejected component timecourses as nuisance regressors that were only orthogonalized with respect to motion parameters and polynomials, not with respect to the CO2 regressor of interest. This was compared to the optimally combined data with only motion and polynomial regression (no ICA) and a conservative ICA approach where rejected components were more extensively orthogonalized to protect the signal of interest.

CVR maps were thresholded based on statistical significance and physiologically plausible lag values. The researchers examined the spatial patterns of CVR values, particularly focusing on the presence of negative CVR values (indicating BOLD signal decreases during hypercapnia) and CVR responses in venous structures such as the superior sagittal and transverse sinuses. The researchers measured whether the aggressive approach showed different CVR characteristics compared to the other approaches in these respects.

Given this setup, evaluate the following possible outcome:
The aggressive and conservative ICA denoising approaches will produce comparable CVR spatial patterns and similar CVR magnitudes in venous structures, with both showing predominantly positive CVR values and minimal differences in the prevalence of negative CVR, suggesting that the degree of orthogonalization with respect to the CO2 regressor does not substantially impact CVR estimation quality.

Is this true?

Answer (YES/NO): NO